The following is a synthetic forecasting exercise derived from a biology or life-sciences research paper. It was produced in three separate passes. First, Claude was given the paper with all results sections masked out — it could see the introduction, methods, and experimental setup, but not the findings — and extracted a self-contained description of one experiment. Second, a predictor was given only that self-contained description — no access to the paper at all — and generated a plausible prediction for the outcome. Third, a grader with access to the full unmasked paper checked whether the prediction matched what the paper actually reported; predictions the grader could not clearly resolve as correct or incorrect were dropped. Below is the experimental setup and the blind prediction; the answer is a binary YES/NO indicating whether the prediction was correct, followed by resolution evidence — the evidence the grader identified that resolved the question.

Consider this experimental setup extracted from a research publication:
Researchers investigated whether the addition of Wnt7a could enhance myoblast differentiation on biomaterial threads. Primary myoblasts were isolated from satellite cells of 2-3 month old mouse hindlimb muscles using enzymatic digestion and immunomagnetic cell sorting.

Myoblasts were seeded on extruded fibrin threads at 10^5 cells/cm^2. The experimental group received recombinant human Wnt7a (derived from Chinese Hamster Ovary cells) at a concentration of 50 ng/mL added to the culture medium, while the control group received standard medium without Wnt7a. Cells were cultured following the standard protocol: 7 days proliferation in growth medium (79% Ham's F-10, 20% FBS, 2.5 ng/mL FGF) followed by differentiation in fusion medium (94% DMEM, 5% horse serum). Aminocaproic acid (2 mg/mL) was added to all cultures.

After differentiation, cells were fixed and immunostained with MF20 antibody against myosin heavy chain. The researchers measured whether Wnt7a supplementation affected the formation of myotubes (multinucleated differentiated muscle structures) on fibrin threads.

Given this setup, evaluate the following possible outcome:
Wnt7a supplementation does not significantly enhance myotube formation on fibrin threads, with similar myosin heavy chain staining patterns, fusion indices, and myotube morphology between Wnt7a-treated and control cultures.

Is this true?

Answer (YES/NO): NO